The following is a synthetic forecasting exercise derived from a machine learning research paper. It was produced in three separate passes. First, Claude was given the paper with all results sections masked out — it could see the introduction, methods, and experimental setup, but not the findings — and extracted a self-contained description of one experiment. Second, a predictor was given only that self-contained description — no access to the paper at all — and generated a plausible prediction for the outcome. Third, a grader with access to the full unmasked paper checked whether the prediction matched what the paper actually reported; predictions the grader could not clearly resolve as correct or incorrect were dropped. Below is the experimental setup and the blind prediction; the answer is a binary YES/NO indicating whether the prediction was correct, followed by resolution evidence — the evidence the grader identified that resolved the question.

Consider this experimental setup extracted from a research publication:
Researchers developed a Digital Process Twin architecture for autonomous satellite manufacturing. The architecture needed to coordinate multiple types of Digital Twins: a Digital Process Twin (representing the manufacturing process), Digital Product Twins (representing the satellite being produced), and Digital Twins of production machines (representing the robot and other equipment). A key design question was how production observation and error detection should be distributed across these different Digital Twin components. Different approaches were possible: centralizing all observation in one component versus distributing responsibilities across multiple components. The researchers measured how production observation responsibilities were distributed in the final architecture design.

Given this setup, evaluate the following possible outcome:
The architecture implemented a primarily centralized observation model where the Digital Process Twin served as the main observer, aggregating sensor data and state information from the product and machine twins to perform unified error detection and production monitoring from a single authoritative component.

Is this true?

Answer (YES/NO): NO